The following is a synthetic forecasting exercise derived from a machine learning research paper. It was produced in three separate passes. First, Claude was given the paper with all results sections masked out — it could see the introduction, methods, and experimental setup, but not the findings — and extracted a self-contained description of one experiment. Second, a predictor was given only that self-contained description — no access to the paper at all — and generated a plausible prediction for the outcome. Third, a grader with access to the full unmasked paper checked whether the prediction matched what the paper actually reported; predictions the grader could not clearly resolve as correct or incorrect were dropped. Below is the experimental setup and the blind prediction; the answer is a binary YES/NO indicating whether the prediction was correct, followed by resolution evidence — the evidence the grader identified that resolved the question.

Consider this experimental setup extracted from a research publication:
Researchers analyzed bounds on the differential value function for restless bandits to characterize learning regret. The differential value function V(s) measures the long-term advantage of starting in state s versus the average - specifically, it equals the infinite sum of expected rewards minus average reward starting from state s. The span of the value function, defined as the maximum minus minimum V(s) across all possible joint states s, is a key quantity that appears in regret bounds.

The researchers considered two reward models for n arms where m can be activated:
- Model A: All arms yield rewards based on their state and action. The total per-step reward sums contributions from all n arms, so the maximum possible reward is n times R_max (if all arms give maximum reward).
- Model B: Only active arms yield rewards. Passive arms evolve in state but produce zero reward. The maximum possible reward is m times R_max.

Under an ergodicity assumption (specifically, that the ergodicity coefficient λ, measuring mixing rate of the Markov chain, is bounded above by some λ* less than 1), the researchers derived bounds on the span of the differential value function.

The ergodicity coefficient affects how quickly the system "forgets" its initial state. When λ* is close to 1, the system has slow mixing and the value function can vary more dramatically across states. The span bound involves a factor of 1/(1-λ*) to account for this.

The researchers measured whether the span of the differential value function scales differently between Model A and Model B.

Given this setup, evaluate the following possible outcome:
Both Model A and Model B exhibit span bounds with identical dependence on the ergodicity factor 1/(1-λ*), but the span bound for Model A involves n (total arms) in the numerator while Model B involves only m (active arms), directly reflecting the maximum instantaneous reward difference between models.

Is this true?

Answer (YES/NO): YES